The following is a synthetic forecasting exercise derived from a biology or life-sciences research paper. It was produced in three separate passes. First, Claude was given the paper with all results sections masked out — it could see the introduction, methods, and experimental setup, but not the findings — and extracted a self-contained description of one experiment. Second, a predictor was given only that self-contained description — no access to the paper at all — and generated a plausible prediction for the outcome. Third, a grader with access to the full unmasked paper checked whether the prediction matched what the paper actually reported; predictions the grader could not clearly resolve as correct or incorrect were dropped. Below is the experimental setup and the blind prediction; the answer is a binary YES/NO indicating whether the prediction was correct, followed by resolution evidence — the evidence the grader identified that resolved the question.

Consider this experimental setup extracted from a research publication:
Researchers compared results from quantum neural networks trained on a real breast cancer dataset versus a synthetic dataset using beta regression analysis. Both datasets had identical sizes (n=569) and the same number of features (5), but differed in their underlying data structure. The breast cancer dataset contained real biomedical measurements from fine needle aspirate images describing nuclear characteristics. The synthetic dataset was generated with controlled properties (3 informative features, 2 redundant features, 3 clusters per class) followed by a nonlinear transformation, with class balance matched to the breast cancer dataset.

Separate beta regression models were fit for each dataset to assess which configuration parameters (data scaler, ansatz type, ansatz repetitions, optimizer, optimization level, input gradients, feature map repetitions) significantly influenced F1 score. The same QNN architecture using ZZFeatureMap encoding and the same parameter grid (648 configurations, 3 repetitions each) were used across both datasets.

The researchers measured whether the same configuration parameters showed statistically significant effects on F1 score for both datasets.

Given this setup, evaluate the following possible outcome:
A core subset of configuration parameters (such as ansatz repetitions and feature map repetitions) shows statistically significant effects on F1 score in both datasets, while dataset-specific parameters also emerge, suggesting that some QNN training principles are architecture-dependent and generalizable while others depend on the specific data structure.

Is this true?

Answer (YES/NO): YES